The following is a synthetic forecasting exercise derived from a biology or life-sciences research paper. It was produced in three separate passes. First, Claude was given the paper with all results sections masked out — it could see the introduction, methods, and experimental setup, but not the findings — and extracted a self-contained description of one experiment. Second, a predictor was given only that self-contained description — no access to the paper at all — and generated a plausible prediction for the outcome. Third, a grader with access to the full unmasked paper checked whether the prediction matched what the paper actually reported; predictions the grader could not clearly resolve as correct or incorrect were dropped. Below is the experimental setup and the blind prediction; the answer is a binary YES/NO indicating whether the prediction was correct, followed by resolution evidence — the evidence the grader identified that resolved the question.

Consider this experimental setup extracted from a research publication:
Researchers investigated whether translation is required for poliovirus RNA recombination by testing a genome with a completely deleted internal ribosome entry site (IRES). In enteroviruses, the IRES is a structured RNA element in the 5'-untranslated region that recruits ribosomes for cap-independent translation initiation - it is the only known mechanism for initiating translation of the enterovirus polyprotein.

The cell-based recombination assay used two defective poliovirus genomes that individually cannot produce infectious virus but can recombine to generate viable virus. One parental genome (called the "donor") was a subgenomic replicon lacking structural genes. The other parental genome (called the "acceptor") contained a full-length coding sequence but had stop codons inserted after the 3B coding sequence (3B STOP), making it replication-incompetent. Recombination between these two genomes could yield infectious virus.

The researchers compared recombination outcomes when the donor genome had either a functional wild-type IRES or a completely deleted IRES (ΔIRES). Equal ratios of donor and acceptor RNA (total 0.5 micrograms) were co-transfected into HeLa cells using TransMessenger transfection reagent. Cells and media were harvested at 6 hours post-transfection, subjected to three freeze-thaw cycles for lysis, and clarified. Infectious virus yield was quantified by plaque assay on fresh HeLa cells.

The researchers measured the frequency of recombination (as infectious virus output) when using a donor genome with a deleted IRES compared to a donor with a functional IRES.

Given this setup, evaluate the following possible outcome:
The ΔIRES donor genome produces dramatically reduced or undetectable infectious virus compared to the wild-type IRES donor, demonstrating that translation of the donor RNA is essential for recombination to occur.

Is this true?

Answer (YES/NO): NO